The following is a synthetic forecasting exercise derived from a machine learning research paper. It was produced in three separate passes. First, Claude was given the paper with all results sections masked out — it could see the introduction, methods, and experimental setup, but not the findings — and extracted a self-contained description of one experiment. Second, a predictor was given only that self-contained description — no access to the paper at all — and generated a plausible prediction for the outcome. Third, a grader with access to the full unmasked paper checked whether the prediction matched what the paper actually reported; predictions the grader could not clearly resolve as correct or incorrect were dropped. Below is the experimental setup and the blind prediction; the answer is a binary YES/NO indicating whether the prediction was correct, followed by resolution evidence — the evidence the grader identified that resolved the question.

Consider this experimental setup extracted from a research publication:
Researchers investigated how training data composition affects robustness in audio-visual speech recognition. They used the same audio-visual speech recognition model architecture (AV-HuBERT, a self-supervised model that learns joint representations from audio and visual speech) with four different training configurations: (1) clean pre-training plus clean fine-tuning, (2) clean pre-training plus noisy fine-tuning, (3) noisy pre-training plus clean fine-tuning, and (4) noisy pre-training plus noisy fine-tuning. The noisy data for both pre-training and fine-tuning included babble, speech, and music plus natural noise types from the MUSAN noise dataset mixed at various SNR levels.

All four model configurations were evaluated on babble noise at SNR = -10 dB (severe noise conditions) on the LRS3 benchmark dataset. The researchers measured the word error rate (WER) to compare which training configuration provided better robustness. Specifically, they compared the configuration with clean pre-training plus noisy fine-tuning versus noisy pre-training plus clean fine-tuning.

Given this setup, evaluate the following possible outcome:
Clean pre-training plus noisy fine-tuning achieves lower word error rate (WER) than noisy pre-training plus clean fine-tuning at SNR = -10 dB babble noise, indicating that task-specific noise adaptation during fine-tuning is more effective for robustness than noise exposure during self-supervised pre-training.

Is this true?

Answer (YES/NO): YES